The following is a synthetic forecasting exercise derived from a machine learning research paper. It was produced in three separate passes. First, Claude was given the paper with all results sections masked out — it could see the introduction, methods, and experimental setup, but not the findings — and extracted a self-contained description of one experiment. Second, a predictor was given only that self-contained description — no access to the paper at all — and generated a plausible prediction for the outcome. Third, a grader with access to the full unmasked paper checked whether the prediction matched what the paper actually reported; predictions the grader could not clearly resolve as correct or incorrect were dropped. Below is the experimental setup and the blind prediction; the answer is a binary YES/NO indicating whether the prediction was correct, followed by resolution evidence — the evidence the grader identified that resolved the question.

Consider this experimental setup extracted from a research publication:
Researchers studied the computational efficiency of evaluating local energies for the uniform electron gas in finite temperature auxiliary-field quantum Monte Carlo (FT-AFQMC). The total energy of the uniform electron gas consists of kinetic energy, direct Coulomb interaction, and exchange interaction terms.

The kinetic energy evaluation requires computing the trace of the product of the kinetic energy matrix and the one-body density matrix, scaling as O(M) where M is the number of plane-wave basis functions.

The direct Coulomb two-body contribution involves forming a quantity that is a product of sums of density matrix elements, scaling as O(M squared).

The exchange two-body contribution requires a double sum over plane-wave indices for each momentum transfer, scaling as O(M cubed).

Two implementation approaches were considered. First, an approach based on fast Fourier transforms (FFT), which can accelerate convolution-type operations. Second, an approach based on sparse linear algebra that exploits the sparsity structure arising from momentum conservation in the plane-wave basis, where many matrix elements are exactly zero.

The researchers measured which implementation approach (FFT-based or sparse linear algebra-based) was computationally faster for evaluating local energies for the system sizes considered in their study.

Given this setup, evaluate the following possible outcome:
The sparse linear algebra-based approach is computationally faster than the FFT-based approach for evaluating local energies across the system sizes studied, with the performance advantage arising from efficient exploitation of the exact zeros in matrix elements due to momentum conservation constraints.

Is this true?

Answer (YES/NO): YES